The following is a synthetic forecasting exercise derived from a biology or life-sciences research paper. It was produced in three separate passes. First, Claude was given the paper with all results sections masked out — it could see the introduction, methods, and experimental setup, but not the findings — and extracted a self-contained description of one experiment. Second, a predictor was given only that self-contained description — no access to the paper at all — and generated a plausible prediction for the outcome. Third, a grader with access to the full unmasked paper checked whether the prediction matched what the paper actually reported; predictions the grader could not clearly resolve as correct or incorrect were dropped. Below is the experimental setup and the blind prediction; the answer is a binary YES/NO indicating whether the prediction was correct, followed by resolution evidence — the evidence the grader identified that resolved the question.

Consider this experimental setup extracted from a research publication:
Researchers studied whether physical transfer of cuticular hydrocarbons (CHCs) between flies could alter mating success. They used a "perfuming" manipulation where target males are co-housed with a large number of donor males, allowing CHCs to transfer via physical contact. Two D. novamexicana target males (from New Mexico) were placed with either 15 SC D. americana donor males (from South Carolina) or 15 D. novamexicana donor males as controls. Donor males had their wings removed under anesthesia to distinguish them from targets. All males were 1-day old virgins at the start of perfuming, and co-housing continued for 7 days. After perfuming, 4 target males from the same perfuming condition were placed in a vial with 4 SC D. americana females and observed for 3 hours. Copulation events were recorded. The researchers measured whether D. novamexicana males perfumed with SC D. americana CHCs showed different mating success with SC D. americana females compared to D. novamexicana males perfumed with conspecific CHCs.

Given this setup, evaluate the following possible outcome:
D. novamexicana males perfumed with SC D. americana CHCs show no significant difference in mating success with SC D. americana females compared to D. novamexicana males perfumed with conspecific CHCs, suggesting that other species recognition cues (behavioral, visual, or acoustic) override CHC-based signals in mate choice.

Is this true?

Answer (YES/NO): NO